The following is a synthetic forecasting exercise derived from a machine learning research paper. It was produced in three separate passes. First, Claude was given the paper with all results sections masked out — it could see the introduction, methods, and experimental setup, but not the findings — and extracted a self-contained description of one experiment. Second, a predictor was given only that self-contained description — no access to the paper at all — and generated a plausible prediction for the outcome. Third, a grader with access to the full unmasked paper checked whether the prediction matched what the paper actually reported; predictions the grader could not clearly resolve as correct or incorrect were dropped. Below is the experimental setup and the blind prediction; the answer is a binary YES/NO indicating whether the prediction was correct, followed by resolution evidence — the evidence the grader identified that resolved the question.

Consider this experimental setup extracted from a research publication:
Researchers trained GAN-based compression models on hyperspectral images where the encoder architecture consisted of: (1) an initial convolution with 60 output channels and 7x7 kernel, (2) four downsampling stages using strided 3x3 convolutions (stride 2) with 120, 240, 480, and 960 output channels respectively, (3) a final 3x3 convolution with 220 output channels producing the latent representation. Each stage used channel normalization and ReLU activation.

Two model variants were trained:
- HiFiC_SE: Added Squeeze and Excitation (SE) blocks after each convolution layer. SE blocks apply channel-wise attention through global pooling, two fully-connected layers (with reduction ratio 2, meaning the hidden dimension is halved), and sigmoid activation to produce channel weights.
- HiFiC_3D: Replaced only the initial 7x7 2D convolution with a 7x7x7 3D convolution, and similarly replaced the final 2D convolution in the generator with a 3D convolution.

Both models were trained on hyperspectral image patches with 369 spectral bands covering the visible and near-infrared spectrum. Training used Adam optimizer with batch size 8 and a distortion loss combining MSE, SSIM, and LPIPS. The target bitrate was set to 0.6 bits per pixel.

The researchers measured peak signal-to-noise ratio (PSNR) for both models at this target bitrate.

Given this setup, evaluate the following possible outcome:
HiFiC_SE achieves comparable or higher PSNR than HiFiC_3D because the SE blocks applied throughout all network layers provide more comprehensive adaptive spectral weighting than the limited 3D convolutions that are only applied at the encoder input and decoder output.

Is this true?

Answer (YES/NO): NO